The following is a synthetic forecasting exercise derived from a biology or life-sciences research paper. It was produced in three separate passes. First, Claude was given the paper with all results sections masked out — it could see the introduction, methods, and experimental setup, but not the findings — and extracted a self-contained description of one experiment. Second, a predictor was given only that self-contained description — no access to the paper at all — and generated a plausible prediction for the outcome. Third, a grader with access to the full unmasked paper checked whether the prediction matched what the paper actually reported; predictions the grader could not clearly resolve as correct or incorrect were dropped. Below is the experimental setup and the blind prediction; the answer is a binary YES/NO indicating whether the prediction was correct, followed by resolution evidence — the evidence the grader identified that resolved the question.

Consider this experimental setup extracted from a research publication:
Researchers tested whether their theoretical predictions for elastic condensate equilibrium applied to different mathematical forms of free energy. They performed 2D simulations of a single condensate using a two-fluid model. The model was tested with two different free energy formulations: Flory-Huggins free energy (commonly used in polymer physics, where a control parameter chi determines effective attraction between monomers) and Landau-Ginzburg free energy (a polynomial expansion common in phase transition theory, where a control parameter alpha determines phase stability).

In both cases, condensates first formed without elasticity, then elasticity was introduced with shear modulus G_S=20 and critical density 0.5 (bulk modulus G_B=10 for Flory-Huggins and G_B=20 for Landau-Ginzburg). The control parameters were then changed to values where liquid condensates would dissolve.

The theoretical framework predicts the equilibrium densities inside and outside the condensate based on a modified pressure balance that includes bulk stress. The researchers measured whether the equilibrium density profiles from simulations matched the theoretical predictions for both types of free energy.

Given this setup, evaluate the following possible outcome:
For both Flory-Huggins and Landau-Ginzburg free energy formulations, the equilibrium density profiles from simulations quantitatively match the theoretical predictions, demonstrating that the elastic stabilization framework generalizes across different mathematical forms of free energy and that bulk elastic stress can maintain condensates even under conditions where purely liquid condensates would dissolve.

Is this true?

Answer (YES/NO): YES